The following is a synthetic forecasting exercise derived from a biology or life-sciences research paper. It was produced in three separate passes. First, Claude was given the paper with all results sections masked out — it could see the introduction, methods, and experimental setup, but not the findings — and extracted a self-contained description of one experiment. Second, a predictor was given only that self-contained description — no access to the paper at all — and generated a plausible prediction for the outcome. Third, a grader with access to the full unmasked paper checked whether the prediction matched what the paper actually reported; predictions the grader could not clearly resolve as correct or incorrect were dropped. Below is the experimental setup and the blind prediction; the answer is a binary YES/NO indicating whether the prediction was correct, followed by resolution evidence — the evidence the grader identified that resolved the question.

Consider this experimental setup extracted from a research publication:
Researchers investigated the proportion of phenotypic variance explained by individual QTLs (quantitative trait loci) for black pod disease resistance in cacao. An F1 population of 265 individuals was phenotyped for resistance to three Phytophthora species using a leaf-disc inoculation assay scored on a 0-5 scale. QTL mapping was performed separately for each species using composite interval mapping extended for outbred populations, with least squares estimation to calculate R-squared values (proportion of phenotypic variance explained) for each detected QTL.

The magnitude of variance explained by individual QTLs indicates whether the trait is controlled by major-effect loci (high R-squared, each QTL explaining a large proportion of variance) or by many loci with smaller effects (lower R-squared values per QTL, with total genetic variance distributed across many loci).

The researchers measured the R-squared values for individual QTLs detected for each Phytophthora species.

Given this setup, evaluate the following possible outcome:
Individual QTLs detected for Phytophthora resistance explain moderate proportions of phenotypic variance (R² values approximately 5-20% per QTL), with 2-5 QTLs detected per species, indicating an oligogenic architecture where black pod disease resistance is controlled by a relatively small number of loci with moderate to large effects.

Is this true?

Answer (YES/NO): NO